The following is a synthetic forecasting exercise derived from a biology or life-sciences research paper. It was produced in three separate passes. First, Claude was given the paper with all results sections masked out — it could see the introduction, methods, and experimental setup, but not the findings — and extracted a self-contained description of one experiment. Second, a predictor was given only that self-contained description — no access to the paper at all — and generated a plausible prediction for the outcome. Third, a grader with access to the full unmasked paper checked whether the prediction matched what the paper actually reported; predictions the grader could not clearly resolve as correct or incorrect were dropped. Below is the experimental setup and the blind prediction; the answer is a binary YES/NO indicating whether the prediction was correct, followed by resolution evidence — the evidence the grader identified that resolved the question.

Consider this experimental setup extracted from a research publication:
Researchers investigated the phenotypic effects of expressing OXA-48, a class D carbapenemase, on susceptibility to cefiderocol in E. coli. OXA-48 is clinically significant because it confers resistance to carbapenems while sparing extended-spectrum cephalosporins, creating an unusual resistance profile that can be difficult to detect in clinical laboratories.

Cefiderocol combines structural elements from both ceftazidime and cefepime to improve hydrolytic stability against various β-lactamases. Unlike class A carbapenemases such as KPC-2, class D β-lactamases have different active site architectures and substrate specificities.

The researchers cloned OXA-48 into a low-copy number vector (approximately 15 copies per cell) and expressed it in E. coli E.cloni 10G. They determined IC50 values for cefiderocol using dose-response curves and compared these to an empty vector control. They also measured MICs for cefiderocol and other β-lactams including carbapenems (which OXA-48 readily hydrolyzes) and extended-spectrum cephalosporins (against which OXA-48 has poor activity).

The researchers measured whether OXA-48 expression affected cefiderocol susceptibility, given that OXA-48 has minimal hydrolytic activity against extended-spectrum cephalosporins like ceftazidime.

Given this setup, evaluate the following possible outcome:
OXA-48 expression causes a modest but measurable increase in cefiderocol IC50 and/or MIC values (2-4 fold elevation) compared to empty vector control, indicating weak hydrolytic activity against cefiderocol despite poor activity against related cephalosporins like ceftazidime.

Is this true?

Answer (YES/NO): NO